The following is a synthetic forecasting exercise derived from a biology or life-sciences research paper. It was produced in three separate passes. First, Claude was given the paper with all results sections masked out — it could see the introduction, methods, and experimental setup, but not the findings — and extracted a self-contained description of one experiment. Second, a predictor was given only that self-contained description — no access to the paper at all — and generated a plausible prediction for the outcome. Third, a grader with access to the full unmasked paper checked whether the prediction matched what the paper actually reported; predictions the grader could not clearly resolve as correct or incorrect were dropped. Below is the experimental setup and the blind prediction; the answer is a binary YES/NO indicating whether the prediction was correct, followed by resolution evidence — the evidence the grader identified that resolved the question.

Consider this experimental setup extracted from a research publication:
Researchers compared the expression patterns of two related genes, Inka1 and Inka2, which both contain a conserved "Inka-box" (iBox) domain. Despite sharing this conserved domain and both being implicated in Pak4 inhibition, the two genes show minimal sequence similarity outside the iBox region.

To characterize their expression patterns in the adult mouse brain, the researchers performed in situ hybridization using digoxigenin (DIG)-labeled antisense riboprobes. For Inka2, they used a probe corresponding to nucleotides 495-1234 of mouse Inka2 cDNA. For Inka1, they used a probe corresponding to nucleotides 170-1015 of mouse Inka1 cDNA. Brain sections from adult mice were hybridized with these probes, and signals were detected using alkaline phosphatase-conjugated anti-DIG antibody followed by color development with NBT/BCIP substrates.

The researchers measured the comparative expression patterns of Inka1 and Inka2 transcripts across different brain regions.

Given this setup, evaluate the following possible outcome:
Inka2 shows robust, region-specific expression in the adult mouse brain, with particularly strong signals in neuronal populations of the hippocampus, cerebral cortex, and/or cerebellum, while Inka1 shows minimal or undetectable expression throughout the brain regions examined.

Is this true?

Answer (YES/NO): YES